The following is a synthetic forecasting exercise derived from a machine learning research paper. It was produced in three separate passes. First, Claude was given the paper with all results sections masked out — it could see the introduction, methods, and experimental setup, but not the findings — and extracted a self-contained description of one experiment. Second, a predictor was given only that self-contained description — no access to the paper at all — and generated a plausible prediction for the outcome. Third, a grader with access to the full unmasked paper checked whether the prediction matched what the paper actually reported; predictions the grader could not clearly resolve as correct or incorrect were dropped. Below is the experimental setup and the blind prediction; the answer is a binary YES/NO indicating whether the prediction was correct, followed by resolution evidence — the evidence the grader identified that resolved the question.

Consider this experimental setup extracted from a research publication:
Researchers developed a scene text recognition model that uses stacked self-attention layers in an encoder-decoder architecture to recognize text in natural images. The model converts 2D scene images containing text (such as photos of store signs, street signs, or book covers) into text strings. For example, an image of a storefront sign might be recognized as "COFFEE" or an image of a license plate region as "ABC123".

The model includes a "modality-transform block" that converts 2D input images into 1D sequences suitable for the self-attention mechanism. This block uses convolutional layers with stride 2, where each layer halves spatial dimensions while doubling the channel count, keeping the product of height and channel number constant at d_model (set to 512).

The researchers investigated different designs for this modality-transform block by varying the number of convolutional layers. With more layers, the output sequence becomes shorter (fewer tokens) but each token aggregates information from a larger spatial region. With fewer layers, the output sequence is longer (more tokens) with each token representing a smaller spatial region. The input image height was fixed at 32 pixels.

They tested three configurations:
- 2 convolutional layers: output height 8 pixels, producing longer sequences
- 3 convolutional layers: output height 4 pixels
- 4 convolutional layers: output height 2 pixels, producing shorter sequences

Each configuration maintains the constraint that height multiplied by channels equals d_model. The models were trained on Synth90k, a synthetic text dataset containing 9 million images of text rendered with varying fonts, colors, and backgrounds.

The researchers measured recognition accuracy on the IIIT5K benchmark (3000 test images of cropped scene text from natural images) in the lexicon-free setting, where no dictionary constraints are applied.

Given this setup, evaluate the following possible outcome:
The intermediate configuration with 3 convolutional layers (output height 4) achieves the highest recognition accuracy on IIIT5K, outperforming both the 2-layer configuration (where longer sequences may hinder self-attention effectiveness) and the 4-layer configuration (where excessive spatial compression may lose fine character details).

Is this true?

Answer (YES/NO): NO